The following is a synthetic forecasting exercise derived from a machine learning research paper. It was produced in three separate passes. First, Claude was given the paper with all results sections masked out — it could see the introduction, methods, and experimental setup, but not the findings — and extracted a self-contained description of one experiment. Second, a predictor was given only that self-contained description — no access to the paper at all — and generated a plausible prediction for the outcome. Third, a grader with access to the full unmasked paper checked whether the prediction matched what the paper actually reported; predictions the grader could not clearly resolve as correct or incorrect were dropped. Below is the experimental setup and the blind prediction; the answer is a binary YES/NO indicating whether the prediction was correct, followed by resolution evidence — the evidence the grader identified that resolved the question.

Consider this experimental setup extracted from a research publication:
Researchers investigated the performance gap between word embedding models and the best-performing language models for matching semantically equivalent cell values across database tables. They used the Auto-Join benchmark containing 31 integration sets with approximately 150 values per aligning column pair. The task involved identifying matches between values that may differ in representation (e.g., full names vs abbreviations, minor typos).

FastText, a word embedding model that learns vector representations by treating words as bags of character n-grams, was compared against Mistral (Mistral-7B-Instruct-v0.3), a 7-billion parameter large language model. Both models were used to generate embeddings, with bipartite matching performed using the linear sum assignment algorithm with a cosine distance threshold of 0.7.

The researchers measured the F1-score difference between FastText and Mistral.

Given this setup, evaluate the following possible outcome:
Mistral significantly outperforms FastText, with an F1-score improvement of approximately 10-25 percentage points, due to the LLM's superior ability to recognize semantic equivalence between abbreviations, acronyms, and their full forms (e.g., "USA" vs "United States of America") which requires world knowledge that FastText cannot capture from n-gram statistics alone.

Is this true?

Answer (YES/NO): YES